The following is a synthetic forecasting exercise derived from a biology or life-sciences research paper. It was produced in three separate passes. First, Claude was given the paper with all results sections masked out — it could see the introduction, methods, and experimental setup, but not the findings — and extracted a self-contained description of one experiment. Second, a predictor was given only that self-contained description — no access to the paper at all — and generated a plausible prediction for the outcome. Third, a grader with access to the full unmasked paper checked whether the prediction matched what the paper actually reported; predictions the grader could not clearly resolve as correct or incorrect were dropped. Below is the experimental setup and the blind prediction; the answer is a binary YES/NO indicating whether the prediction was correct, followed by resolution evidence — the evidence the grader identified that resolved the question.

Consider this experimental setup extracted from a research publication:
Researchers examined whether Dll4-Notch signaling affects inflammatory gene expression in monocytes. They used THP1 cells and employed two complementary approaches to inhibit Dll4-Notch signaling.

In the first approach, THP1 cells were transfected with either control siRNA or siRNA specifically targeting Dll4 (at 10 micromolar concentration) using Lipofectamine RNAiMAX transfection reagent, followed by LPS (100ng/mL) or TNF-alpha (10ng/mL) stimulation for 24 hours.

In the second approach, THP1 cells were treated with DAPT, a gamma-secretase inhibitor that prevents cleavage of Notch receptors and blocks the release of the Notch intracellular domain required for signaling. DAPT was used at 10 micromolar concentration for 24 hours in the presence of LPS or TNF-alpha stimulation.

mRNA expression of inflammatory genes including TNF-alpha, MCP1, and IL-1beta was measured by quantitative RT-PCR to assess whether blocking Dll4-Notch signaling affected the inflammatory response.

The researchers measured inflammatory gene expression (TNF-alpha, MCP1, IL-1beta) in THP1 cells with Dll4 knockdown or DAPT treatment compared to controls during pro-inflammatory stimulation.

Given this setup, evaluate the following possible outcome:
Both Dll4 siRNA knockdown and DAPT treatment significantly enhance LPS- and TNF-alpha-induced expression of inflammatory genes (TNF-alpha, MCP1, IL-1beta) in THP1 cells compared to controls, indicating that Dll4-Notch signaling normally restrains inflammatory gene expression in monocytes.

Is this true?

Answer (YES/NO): NO